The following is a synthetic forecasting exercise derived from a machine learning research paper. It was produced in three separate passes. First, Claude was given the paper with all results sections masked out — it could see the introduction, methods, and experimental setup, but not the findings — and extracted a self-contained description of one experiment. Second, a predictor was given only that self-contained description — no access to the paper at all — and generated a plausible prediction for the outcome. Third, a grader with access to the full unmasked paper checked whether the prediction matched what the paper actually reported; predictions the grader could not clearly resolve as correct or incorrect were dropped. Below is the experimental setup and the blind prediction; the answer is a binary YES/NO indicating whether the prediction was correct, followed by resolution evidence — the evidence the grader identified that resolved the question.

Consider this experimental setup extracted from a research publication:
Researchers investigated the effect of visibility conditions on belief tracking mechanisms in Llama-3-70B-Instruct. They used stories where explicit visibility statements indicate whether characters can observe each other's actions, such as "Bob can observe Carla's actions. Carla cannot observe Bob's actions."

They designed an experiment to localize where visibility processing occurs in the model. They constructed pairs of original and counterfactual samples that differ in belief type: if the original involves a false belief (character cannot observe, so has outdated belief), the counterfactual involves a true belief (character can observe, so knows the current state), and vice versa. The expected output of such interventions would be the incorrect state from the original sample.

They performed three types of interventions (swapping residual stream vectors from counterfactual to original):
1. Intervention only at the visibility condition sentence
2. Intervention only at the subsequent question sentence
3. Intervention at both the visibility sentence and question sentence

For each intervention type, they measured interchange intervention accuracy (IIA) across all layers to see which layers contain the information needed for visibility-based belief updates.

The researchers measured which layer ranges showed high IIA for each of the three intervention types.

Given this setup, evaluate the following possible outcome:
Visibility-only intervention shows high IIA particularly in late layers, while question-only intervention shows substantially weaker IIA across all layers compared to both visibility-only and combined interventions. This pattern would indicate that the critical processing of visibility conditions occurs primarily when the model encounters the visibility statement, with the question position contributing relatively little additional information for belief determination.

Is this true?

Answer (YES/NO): NO